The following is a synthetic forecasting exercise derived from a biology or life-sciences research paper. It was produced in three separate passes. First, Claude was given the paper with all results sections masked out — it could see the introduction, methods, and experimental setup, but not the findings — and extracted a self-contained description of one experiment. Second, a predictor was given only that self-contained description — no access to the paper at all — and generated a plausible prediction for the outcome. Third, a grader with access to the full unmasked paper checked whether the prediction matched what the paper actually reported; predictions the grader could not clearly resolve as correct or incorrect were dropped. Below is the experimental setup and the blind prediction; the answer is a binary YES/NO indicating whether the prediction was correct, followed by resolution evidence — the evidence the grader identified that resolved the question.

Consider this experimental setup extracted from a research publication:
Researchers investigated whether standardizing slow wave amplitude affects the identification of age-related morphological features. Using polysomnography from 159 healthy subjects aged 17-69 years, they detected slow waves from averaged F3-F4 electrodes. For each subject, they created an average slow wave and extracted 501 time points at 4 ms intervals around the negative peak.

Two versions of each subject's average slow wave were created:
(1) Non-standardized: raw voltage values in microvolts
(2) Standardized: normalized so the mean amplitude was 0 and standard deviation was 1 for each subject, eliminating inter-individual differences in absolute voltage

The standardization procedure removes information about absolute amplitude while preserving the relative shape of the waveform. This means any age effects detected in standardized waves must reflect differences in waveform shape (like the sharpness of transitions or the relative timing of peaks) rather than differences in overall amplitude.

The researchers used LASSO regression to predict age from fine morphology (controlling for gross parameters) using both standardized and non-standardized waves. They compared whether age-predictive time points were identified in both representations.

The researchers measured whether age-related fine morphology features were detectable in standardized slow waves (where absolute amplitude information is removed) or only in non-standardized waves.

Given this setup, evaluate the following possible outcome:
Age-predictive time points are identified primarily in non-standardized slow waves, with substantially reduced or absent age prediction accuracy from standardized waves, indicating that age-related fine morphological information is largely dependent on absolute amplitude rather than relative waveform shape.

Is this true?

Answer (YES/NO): NO